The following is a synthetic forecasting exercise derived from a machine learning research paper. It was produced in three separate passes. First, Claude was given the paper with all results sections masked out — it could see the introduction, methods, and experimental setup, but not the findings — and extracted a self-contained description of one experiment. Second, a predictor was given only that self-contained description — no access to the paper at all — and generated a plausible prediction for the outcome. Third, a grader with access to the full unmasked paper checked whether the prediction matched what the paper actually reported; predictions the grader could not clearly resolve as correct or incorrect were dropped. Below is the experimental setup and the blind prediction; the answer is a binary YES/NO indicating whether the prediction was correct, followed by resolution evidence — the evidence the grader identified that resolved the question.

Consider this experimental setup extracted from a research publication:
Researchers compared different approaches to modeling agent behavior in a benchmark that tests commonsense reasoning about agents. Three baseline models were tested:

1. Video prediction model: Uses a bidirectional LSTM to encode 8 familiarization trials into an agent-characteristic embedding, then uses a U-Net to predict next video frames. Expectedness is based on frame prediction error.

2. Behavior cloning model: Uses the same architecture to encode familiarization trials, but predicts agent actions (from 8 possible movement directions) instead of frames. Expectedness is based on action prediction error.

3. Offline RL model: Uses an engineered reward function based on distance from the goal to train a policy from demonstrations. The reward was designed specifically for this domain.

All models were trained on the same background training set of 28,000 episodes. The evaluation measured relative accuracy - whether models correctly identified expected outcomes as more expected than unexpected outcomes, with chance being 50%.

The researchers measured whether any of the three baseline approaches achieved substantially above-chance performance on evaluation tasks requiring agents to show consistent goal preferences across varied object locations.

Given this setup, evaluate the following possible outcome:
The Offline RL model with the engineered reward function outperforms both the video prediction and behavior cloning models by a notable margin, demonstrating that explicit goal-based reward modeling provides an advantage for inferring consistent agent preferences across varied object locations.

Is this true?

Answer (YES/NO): NO